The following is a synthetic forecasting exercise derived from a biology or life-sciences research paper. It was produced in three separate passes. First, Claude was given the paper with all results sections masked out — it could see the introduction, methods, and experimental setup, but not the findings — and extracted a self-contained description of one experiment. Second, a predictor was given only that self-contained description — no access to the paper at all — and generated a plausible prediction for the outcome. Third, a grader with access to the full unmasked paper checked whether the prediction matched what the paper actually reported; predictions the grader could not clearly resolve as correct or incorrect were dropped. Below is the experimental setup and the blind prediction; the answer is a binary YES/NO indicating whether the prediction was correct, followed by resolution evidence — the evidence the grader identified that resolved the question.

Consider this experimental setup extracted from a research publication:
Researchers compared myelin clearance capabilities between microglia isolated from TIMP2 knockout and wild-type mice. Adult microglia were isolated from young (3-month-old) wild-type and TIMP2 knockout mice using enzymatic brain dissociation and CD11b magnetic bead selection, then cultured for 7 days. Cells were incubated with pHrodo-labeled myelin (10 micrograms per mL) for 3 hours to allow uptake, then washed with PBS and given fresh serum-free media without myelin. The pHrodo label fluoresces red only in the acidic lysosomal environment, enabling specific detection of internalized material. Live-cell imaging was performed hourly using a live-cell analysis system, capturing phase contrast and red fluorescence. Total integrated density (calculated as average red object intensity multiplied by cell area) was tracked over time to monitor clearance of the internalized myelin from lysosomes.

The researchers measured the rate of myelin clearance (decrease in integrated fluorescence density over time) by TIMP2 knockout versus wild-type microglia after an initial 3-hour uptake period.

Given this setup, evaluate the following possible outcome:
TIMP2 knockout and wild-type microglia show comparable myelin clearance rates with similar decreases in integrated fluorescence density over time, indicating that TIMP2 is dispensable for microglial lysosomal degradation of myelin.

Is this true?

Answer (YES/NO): NO